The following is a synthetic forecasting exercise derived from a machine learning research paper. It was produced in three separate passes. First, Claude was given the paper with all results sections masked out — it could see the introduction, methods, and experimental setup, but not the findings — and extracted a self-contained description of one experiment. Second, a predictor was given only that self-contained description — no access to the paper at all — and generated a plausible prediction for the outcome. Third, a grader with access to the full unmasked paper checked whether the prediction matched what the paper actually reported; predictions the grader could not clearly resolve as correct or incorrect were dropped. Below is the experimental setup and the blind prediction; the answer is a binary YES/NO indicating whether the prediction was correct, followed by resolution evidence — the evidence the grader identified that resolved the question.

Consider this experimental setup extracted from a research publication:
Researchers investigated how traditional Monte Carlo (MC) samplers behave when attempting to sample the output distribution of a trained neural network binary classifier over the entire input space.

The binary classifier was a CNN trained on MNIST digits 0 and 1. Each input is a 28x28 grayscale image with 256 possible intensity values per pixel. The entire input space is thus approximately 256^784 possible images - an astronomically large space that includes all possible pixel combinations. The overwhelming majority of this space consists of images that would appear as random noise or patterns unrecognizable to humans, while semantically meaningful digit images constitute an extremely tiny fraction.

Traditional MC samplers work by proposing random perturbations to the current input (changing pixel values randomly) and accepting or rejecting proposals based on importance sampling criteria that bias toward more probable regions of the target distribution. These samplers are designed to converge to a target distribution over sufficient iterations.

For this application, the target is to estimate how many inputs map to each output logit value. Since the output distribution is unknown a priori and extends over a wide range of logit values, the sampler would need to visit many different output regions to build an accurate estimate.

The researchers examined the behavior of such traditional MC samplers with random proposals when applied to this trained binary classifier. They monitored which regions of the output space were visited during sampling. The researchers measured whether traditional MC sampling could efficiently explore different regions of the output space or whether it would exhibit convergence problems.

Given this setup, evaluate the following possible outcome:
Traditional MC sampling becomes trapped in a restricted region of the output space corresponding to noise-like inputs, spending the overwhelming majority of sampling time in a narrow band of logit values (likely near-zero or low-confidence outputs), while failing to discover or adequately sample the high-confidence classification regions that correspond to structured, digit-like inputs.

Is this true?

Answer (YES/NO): NO